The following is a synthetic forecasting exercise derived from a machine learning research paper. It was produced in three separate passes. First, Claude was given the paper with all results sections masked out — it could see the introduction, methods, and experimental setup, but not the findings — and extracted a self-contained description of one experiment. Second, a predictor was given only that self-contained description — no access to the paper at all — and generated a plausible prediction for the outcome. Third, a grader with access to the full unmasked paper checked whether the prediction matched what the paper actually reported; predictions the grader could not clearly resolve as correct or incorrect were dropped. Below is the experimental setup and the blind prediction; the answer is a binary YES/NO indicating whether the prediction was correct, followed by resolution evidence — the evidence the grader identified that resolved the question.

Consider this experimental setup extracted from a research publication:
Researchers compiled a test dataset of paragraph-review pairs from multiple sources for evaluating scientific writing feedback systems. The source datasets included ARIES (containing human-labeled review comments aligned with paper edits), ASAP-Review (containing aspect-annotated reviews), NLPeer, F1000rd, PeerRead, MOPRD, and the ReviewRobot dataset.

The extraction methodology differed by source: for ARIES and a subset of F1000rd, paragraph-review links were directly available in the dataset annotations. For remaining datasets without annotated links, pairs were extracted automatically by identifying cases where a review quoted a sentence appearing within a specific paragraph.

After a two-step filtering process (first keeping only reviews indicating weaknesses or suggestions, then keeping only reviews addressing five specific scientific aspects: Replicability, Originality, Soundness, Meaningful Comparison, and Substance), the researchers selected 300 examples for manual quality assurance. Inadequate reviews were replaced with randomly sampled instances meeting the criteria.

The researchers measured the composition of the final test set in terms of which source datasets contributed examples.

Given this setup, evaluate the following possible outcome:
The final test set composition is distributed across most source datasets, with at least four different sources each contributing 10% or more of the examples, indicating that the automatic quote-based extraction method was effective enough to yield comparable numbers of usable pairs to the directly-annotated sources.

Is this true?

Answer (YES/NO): NO